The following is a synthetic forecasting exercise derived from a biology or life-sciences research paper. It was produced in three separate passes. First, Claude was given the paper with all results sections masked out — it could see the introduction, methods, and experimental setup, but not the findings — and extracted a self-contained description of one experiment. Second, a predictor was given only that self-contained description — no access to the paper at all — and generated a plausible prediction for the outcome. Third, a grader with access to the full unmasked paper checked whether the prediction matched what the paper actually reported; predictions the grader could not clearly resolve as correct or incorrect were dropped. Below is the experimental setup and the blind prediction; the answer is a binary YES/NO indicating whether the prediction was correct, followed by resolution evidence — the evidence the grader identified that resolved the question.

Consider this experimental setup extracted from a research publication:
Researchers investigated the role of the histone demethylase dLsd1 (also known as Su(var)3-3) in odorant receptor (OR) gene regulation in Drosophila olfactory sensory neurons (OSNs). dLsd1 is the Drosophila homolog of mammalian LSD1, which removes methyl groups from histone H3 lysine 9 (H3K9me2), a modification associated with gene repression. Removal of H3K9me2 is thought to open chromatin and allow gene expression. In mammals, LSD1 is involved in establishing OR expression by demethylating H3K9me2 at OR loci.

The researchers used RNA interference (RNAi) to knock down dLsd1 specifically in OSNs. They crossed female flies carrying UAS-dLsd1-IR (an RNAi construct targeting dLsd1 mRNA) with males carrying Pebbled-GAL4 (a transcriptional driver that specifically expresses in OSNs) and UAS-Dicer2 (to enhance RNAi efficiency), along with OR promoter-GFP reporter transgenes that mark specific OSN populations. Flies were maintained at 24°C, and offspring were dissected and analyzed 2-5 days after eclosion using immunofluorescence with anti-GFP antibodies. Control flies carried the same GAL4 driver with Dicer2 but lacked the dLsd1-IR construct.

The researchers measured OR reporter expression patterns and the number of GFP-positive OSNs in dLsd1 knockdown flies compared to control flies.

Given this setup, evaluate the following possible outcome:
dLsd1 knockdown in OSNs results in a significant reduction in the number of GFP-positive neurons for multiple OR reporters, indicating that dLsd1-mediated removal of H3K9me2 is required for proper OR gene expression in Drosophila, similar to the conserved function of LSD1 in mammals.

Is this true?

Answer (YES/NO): NO